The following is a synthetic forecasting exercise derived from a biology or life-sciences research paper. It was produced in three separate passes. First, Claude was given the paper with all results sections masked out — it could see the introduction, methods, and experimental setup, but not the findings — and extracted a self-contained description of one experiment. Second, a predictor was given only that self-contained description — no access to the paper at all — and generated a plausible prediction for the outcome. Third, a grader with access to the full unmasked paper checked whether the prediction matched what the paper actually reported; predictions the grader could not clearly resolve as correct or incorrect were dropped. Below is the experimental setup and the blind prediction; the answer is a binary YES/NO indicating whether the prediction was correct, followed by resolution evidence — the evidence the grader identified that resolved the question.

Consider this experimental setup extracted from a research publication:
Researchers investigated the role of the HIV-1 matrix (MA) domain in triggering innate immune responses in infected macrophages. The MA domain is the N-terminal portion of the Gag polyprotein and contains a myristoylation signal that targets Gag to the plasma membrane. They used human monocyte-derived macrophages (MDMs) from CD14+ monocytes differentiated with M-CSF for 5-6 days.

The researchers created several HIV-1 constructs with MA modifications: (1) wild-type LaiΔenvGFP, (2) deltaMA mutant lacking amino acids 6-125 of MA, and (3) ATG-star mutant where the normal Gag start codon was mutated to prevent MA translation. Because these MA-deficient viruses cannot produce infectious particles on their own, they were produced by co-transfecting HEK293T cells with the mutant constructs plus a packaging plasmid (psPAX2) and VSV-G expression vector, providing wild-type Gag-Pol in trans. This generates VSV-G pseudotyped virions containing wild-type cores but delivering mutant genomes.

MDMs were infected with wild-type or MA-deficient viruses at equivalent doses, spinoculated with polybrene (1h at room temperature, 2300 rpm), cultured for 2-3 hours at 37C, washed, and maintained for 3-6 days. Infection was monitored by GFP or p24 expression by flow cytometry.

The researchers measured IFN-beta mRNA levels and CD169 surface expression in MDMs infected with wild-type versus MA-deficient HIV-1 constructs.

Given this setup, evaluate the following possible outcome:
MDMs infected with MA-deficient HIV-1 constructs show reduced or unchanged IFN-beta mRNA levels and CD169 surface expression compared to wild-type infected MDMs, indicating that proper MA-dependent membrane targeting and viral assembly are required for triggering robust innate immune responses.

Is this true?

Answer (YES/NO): NO